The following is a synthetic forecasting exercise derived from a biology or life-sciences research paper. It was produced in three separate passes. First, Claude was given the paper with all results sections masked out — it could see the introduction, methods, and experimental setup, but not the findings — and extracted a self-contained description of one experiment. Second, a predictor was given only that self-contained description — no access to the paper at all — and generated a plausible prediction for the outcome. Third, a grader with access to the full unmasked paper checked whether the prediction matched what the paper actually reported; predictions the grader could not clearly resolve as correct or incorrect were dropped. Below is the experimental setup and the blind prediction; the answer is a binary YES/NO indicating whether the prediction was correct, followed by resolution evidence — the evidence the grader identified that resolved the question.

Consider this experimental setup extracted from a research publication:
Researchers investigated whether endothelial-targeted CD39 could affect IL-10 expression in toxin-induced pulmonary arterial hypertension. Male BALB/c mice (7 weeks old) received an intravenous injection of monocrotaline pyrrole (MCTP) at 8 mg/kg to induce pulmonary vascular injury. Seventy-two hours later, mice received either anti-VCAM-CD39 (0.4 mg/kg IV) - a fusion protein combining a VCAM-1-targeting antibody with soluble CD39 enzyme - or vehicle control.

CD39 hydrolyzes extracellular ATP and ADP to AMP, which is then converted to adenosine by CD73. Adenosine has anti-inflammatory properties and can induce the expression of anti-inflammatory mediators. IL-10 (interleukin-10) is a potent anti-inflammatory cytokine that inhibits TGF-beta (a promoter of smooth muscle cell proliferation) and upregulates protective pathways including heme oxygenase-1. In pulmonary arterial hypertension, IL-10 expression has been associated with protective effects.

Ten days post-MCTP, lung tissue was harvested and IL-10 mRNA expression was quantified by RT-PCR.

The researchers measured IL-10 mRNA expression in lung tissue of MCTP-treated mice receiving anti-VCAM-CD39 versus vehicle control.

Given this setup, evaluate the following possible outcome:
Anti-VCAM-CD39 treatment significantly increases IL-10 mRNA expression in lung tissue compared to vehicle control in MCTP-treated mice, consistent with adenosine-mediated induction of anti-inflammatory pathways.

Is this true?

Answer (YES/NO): YES